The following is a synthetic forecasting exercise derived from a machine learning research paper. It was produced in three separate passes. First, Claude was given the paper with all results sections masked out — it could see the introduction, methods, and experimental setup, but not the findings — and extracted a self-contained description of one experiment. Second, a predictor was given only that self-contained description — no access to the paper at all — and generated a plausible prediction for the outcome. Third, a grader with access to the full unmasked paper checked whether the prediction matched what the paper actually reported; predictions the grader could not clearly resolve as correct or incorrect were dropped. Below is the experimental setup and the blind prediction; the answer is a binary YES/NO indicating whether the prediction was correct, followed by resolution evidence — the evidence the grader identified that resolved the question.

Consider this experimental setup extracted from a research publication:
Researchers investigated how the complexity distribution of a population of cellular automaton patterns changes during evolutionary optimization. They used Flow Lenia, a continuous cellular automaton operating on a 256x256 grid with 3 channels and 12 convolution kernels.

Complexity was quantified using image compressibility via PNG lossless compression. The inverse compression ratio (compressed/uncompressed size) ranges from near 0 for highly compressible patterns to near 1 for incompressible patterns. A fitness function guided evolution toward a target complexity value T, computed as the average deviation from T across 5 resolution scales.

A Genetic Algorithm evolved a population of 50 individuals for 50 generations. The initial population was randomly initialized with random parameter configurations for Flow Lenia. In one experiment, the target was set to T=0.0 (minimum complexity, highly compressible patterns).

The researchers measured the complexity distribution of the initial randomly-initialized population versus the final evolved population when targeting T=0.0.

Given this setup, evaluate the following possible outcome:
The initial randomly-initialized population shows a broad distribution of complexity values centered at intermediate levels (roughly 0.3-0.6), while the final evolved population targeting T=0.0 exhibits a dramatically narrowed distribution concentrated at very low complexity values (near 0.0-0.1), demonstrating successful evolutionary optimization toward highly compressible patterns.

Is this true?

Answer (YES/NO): NO